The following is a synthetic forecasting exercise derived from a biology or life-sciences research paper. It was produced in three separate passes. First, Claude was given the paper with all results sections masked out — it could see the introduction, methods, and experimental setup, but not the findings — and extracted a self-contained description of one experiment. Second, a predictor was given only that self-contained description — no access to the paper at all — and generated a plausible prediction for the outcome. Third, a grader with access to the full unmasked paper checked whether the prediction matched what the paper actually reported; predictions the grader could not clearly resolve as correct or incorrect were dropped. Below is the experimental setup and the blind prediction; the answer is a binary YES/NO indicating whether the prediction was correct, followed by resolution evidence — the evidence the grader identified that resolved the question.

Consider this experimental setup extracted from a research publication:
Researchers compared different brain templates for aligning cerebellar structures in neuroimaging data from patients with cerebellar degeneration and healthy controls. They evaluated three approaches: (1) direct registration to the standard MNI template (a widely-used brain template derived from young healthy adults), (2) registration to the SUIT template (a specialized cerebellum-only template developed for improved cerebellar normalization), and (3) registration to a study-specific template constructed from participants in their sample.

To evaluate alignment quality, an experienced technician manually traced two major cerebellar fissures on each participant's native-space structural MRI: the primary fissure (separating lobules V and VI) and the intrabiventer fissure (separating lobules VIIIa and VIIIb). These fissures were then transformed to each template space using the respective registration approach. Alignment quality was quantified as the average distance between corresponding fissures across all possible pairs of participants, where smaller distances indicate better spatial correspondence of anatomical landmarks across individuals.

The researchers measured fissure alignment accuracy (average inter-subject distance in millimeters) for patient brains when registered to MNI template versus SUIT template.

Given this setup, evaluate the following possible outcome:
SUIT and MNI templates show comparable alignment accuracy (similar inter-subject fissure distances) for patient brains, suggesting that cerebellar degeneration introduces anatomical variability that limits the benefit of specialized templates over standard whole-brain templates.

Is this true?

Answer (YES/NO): NO